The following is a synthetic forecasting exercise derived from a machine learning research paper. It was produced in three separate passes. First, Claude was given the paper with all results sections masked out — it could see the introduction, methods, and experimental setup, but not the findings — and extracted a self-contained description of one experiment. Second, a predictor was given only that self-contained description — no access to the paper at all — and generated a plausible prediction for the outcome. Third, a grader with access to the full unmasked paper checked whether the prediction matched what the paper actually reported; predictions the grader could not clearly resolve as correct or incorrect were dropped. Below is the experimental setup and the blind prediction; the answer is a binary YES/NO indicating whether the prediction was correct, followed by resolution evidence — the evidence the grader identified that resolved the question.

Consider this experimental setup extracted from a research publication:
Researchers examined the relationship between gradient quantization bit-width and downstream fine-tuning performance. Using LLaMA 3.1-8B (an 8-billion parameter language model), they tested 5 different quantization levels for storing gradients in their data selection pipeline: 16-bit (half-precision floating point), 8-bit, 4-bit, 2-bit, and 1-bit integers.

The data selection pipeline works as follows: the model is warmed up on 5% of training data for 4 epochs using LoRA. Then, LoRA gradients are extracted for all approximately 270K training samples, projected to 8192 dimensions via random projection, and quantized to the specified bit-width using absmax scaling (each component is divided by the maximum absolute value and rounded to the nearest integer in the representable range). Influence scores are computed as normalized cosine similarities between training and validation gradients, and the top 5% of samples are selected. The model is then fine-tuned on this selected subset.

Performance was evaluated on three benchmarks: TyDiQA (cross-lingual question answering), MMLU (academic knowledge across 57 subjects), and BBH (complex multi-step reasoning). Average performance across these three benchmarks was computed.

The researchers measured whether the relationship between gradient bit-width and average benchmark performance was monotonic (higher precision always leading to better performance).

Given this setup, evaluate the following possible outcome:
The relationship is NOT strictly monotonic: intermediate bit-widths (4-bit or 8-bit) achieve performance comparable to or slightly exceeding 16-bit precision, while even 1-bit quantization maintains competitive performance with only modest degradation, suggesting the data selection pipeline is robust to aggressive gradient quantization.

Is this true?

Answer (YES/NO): YES